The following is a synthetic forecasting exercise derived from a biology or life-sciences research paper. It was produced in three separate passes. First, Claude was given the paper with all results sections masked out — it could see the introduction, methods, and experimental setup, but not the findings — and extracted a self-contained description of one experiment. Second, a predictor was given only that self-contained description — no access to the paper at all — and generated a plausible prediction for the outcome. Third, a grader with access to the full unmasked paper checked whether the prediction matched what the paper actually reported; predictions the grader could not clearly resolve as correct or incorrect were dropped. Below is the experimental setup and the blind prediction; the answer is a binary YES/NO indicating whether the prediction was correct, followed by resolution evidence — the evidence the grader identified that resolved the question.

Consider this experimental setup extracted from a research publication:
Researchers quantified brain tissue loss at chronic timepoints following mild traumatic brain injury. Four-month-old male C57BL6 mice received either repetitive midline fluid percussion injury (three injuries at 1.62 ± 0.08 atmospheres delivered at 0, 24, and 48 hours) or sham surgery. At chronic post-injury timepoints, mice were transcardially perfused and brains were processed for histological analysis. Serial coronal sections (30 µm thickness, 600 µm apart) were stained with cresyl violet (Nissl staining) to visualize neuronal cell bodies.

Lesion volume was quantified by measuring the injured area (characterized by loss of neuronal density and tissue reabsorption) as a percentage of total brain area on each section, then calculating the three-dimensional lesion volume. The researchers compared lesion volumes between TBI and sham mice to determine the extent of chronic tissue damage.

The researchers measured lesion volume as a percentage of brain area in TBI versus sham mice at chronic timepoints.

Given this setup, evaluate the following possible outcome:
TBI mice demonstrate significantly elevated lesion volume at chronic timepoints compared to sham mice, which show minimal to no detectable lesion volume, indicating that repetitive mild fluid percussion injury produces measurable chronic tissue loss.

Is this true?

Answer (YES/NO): YES